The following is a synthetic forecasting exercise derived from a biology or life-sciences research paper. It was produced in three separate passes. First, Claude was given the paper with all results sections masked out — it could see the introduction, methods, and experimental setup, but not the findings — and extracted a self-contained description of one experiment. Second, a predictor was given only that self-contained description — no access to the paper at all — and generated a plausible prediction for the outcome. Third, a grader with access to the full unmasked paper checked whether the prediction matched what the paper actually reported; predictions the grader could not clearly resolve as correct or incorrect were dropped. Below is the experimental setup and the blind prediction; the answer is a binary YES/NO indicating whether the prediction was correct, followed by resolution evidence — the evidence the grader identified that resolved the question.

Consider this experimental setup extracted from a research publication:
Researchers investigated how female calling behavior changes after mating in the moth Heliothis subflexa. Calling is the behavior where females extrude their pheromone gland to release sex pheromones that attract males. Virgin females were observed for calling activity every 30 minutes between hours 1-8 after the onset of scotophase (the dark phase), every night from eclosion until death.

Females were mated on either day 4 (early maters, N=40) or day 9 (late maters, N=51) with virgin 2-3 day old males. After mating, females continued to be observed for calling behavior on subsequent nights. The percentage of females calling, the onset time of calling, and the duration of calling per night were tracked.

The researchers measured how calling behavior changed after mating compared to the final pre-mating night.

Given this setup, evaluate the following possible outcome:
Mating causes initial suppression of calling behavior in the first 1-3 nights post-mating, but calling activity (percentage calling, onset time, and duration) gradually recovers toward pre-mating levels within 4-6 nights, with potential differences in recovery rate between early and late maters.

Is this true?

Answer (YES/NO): NO